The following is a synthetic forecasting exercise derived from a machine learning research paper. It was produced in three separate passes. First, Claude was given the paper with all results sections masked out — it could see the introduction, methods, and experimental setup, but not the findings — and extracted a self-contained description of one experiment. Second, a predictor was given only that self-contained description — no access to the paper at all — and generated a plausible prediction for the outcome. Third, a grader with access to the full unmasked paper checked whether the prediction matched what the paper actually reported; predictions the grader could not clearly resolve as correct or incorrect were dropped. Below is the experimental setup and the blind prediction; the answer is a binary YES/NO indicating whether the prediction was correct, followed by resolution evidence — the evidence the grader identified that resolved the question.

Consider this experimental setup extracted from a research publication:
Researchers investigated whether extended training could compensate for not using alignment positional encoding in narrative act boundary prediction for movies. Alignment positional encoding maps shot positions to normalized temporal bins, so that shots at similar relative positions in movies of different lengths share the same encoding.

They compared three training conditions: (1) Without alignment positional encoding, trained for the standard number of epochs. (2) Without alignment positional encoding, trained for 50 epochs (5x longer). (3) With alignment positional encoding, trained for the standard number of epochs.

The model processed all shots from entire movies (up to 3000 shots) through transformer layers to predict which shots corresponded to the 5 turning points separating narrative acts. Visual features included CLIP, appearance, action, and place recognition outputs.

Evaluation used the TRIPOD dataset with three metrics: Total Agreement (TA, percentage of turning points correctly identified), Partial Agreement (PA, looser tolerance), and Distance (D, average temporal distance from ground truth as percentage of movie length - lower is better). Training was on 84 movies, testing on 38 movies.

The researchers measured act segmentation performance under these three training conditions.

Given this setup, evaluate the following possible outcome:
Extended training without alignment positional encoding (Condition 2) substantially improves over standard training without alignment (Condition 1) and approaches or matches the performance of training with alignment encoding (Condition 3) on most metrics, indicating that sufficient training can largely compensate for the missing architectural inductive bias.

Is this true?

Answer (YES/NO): NO